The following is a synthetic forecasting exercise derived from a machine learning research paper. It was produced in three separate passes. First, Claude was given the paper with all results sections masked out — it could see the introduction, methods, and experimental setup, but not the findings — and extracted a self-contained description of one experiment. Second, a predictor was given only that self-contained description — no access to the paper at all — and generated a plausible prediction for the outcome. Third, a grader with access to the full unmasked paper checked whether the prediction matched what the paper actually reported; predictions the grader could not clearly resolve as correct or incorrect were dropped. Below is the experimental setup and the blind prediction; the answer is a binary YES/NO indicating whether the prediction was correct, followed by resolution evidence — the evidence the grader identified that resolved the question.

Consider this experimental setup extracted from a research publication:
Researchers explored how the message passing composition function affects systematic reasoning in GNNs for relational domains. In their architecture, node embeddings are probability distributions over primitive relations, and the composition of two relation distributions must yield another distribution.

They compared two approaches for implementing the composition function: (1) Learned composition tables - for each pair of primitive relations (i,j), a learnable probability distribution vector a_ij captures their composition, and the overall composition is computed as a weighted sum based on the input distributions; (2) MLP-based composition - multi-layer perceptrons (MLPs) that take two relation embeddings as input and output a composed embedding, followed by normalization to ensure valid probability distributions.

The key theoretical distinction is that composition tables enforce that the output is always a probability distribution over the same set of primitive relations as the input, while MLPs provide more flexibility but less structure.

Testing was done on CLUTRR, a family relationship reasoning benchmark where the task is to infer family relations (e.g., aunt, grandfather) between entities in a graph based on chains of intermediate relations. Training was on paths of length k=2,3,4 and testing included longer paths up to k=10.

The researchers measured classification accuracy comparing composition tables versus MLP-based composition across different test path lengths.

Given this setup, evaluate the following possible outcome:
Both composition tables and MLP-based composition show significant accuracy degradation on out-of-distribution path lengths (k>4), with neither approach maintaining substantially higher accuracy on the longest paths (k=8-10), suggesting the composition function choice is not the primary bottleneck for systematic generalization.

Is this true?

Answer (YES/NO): NO